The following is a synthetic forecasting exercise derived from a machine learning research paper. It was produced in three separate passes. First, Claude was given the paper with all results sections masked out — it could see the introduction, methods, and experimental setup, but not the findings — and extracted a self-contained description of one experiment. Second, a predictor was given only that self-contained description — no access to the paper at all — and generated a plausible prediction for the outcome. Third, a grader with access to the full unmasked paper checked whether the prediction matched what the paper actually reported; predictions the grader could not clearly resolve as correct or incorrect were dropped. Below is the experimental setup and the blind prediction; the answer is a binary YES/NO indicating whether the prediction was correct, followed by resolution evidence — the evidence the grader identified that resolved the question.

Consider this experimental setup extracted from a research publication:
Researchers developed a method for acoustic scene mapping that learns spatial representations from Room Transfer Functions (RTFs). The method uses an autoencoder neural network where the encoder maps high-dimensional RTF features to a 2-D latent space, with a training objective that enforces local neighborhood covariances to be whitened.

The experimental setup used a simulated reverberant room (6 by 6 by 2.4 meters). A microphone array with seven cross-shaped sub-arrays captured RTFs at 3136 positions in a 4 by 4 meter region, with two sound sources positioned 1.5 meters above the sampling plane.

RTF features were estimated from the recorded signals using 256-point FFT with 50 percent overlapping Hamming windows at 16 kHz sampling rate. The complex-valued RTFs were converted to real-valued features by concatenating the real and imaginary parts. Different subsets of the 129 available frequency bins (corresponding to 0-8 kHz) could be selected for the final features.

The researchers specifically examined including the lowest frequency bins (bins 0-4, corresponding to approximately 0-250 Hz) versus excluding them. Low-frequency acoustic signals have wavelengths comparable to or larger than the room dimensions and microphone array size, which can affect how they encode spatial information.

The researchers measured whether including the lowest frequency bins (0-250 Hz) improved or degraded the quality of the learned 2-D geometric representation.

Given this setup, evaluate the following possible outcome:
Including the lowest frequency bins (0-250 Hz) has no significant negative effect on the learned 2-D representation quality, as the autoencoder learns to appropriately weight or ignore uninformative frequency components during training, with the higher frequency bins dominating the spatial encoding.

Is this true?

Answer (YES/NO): NO